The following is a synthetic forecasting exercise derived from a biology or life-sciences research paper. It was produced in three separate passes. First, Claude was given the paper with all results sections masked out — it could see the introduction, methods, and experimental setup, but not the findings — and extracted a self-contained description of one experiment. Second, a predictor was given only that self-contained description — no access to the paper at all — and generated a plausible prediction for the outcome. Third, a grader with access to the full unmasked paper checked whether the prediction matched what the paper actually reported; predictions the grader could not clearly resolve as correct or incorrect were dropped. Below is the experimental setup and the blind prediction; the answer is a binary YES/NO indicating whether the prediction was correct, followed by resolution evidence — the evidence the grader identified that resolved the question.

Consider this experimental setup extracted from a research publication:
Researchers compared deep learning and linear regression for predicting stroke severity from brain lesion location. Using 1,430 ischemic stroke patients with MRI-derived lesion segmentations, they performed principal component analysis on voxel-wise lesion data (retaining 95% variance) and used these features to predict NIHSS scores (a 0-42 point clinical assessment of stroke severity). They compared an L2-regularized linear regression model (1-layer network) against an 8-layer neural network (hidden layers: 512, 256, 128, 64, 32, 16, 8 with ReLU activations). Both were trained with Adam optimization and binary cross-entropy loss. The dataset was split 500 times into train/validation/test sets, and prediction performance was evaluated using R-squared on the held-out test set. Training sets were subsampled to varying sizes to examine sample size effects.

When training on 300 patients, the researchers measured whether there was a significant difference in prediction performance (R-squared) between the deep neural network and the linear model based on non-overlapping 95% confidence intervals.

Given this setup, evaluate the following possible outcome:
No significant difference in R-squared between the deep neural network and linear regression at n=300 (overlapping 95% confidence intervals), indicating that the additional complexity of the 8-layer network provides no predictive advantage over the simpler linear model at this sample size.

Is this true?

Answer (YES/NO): YES